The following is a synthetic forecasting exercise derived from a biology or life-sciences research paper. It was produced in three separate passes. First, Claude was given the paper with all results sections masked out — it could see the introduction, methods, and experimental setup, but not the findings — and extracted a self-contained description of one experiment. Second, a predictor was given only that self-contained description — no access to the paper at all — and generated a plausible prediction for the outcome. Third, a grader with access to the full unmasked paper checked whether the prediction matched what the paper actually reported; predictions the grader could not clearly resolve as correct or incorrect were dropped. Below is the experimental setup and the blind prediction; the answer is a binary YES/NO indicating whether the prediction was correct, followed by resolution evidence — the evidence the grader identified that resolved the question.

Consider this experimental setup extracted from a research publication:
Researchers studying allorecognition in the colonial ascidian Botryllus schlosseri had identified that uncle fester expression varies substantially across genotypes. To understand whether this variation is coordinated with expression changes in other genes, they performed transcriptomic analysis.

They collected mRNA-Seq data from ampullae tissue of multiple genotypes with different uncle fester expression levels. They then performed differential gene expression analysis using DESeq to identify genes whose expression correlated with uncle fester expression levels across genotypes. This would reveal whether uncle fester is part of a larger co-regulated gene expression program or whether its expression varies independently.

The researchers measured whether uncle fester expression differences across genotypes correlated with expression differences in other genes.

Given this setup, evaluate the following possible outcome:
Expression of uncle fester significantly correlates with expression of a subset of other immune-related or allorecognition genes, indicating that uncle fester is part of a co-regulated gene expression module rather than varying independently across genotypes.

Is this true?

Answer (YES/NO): NO